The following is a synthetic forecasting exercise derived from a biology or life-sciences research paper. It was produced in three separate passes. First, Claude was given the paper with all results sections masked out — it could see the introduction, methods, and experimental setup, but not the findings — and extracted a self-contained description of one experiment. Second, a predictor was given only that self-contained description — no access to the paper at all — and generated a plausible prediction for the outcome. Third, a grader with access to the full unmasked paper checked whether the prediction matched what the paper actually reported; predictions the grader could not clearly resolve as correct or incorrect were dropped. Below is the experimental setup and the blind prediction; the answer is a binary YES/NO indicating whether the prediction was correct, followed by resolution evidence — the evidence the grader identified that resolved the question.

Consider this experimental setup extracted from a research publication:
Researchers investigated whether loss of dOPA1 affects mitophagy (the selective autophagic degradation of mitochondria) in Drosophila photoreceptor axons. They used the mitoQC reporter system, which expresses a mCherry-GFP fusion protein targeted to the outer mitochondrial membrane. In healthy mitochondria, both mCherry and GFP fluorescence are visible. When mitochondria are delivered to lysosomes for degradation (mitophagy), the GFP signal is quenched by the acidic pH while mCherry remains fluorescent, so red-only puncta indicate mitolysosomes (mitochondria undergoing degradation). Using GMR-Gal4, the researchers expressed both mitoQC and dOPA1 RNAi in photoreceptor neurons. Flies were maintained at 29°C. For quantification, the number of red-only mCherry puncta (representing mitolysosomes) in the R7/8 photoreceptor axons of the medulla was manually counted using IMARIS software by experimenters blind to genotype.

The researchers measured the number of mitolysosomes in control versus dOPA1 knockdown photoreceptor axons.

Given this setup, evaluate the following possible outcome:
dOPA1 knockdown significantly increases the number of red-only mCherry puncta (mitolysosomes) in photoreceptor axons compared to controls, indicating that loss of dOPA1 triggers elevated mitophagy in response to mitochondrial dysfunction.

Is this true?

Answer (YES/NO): YES